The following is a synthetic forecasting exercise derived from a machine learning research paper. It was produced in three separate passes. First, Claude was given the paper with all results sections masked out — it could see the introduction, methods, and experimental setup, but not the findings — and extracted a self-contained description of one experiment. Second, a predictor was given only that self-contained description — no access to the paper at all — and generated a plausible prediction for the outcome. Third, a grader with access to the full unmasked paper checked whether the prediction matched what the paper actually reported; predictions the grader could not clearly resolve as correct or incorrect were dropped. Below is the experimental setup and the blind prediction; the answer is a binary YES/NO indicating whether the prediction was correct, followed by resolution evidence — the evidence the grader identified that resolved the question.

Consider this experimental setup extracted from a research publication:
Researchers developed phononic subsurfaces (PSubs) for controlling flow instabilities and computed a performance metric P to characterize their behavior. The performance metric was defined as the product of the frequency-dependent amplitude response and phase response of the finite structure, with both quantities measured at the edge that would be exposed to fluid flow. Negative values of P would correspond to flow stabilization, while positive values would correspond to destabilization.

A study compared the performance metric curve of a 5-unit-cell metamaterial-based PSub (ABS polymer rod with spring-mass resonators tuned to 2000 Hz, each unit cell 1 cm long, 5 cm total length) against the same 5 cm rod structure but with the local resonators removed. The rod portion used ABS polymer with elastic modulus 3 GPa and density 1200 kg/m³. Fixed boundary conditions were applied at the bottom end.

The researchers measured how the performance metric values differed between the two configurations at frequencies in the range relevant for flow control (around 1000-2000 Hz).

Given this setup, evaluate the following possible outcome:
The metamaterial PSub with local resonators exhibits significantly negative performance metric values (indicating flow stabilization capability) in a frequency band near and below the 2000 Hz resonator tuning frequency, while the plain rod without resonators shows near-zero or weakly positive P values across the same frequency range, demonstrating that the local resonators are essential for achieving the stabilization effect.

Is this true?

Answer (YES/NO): YES